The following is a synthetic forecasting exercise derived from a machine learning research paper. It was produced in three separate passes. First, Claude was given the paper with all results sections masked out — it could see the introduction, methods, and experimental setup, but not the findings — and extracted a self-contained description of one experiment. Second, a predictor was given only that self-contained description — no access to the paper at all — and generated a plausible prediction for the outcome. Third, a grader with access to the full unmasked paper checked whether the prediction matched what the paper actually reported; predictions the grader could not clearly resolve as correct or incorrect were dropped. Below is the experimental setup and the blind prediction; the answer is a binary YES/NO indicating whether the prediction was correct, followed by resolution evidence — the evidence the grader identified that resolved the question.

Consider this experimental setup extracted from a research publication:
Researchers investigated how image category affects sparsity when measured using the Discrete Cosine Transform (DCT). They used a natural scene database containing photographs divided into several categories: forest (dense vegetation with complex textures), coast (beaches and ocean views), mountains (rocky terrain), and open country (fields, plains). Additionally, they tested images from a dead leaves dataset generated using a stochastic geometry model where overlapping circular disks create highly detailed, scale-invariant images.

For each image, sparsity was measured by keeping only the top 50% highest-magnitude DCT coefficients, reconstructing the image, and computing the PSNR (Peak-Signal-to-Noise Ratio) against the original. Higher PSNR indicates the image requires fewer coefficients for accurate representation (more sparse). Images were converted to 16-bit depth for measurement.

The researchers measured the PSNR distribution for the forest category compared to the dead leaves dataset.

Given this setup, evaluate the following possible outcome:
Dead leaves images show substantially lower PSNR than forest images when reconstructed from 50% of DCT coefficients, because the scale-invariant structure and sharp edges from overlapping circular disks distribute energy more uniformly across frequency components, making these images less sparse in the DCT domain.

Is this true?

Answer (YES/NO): NO